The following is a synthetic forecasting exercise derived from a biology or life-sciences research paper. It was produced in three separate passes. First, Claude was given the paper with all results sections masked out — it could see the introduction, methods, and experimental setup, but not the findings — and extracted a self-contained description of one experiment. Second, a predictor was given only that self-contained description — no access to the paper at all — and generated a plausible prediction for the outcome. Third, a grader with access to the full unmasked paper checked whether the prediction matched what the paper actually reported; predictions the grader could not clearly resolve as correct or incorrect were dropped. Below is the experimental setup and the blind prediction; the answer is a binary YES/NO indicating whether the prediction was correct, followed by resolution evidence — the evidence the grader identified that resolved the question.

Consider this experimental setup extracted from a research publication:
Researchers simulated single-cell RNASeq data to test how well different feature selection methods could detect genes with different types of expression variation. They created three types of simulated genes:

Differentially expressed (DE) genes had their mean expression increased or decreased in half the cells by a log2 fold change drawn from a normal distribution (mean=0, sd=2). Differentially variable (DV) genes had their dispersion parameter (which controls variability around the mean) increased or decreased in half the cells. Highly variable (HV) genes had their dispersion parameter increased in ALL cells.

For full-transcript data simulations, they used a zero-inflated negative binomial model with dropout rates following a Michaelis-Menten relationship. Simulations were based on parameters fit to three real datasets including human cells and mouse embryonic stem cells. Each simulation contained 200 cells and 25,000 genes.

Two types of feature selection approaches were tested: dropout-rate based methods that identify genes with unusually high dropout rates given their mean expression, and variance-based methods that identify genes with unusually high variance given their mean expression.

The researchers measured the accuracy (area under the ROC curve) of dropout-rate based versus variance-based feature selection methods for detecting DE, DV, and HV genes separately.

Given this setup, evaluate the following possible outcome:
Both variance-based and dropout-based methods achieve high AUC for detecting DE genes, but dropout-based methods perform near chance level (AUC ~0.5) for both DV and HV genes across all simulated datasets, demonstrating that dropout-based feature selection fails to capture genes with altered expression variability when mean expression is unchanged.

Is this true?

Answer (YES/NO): NO